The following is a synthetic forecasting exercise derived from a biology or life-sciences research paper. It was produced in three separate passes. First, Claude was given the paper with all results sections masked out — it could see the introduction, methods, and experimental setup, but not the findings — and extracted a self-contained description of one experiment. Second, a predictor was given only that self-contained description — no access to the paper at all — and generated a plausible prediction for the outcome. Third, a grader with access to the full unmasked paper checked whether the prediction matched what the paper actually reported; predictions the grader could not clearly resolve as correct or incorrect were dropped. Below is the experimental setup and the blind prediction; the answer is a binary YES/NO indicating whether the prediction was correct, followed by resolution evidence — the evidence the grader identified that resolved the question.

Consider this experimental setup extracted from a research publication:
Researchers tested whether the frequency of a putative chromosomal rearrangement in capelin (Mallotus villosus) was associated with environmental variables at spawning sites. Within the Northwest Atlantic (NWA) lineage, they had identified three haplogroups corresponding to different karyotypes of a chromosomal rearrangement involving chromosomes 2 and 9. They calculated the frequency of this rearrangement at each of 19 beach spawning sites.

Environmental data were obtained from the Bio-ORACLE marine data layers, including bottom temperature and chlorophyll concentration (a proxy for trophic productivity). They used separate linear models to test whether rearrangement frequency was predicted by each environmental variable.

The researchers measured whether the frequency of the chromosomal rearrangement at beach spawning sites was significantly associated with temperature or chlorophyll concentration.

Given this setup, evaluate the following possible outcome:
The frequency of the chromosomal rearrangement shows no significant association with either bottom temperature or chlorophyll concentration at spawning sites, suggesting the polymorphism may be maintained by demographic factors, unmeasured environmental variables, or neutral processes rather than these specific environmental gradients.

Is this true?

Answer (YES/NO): YES